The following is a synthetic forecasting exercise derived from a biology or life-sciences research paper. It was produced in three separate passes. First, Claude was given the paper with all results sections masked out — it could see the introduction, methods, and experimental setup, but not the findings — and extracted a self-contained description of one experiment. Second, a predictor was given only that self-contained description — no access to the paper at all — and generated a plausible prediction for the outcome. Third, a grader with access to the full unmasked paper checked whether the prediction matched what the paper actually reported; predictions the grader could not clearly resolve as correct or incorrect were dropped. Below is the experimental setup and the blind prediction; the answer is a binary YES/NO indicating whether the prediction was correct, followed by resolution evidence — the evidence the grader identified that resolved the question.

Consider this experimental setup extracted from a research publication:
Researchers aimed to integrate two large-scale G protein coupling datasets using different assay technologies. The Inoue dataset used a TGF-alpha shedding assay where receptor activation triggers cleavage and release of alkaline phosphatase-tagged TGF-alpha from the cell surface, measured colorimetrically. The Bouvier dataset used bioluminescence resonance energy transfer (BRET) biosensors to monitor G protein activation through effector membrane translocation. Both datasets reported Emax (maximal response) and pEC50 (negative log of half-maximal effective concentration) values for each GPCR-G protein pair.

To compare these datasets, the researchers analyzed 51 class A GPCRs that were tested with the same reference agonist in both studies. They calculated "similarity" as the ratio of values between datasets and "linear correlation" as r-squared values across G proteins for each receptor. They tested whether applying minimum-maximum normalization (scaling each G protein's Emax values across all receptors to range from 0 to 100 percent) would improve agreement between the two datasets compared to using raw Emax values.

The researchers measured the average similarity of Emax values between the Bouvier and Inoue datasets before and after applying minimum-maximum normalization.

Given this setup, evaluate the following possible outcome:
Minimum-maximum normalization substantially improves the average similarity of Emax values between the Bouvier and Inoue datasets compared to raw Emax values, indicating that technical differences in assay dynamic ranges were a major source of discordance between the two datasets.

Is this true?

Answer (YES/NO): YES